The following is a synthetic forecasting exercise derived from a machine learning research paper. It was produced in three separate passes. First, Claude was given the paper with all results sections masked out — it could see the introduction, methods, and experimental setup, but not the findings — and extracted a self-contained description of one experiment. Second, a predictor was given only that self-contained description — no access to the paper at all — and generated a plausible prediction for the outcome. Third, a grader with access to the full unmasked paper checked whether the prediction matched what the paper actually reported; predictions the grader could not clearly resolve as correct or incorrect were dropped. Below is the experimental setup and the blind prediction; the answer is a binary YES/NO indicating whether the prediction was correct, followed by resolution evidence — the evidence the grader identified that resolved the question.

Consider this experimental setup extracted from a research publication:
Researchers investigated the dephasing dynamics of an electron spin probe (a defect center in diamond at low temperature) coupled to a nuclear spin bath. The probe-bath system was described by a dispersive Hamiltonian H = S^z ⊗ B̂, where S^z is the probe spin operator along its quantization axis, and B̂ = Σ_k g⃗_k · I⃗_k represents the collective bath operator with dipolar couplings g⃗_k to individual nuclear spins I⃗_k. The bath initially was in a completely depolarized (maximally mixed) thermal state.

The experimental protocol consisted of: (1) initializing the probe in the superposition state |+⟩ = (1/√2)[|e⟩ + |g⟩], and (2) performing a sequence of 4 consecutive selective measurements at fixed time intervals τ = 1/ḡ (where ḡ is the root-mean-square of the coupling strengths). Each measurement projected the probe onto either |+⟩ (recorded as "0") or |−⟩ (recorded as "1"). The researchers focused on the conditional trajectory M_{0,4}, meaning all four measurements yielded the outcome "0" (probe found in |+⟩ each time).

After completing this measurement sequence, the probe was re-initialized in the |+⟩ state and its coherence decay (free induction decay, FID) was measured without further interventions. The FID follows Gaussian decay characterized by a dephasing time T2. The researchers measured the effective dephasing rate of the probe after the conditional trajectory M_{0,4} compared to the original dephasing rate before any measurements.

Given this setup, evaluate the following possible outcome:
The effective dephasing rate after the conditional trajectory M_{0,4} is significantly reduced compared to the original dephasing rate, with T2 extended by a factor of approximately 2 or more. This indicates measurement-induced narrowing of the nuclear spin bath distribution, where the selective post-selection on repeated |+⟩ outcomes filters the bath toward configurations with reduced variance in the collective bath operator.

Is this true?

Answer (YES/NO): YES